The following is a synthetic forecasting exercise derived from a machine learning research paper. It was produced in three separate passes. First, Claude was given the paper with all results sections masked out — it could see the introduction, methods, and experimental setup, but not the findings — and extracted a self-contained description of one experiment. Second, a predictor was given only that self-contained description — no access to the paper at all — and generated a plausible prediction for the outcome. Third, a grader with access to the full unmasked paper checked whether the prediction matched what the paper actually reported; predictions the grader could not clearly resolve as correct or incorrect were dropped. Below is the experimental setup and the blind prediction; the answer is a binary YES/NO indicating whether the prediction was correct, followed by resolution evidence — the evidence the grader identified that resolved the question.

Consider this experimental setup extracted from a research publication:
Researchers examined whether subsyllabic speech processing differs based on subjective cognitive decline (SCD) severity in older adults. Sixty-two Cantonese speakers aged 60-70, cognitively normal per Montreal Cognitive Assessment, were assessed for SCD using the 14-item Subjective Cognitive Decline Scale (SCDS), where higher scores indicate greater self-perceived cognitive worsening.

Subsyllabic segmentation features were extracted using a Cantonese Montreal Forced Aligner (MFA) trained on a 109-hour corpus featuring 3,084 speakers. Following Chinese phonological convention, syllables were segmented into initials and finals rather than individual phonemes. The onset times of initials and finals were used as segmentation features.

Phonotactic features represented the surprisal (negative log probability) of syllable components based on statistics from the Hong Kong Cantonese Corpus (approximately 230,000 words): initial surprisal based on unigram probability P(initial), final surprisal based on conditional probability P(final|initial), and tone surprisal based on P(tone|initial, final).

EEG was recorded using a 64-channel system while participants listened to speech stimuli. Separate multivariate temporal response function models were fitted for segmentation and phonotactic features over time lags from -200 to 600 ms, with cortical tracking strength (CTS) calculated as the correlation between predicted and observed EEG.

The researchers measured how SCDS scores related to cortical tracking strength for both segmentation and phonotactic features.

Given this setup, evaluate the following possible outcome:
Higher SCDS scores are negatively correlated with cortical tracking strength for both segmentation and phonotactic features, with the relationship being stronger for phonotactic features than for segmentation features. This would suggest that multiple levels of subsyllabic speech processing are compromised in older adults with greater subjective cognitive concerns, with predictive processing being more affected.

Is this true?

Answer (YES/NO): NO